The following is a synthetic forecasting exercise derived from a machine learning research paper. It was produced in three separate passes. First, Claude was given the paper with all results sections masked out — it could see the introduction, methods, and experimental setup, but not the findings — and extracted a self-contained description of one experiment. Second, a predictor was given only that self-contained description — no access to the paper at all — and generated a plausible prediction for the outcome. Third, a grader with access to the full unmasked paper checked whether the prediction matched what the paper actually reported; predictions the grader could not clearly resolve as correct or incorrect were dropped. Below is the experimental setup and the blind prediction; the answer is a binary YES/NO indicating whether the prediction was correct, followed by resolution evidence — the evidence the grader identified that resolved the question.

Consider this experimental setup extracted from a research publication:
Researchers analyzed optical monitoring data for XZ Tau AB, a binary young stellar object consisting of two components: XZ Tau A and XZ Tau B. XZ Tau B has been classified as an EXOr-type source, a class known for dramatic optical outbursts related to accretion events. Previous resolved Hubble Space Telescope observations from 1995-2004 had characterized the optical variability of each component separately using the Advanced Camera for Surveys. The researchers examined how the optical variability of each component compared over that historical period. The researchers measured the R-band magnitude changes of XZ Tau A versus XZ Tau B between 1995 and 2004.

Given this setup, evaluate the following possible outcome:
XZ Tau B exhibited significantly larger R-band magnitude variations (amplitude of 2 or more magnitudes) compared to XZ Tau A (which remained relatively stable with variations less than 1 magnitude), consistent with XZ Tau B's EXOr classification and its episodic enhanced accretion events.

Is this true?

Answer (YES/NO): YES